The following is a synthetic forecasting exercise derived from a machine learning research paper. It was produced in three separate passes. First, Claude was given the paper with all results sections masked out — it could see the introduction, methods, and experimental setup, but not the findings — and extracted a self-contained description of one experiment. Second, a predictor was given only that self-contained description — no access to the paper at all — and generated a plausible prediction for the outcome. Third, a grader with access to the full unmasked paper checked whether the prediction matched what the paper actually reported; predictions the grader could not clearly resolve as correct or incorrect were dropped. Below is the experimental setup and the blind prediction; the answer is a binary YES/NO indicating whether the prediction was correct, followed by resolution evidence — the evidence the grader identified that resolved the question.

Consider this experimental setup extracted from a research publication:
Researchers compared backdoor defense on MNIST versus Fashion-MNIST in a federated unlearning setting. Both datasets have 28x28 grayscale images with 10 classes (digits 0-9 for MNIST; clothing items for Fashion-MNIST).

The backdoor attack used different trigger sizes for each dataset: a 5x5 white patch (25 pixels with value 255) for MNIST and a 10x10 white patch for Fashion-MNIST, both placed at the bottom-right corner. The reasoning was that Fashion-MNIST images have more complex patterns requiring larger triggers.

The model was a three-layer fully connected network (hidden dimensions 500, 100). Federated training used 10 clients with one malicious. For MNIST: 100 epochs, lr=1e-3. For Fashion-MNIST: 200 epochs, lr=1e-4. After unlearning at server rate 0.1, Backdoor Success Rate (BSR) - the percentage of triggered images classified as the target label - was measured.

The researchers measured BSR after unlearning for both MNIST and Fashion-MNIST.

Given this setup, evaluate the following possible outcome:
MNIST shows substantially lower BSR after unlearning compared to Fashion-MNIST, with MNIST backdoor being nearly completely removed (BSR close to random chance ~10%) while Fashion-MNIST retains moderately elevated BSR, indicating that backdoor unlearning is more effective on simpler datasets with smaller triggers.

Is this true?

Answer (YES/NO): NO